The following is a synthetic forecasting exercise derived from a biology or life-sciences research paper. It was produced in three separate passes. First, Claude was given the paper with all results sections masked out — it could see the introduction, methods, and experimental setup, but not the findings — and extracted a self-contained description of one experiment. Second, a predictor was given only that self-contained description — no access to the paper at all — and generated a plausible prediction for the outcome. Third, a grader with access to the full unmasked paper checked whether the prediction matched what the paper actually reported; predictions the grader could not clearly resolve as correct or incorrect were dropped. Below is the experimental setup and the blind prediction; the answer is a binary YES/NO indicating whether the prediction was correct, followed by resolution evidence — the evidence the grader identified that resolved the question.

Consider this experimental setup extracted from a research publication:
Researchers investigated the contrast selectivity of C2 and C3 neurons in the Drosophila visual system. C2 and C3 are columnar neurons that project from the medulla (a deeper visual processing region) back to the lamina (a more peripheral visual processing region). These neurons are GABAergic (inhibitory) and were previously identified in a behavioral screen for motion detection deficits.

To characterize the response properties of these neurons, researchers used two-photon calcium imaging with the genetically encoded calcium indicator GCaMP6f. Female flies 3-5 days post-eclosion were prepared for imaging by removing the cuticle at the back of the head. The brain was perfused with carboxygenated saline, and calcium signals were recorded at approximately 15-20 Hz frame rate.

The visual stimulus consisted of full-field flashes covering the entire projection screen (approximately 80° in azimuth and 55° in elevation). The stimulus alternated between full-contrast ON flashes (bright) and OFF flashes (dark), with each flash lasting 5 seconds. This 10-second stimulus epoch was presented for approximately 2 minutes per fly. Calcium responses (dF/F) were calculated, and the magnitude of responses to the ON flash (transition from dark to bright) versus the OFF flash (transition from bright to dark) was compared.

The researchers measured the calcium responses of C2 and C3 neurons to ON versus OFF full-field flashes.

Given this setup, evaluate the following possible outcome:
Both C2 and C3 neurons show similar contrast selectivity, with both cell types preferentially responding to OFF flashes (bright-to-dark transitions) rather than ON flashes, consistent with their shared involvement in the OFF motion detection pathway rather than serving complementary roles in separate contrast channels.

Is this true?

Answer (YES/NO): NO